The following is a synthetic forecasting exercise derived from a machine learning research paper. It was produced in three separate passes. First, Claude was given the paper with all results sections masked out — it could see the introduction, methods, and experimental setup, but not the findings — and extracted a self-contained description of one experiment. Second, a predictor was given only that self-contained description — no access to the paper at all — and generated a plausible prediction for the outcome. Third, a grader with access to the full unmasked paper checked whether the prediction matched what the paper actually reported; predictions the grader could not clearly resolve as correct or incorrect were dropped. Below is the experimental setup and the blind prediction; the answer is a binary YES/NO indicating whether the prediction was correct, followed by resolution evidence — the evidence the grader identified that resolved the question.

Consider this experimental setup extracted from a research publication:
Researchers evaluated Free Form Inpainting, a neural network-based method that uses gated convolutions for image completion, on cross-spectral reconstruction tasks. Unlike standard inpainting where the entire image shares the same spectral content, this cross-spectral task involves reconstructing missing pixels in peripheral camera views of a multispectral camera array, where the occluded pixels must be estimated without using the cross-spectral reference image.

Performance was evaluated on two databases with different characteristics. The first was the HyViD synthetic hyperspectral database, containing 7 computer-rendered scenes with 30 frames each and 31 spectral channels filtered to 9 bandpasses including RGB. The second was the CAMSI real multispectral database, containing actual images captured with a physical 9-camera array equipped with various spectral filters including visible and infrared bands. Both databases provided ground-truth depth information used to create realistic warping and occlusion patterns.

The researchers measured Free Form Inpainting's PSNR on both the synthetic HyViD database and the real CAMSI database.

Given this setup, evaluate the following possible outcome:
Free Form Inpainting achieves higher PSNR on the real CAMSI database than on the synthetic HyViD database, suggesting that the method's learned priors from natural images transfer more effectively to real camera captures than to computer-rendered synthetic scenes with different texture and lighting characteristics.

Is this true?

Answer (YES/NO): NO